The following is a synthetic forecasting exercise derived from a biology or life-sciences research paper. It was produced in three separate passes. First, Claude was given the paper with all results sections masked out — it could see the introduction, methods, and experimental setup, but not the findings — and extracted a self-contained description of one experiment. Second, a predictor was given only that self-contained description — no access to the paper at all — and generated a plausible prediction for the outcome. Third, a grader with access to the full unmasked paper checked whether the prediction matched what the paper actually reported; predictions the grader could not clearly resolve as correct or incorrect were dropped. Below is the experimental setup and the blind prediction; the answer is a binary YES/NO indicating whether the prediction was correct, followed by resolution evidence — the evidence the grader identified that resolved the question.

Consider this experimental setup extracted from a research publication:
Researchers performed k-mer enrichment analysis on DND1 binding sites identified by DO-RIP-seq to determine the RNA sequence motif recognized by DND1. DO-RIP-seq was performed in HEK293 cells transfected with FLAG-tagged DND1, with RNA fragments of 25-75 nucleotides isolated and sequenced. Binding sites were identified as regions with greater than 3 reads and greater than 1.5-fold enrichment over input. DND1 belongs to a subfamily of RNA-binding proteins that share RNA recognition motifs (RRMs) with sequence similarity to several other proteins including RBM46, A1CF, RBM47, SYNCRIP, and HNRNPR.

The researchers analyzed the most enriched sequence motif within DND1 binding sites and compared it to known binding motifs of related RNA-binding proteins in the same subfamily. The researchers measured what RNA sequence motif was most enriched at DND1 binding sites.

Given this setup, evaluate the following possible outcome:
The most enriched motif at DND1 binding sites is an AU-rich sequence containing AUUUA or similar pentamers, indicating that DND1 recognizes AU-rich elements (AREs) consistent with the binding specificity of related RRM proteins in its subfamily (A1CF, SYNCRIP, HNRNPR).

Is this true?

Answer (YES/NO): NO